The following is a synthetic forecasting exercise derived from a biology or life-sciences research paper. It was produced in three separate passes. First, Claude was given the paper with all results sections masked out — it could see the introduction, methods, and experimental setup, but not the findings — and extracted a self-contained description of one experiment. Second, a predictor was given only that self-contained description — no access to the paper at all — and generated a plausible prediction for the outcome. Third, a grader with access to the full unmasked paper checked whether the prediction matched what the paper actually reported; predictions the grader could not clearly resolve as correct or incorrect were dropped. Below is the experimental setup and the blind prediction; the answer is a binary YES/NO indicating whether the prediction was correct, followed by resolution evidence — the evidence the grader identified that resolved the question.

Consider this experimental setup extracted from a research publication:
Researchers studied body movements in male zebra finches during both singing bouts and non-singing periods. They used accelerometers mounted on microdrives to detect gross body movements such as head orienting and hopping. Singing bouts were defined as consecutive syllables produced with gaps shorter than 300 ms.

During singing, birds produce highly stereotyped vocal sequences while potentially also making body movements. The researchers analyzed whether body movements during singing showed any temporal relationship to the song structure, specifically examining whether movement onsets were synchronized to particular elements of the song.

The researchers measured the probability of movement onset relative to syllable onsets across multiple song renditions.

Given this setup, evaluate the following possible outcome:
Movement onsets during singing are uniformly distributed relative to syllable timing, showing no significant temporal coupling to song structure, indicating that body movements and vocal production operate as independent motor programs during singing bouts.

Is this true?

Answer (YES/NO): NO